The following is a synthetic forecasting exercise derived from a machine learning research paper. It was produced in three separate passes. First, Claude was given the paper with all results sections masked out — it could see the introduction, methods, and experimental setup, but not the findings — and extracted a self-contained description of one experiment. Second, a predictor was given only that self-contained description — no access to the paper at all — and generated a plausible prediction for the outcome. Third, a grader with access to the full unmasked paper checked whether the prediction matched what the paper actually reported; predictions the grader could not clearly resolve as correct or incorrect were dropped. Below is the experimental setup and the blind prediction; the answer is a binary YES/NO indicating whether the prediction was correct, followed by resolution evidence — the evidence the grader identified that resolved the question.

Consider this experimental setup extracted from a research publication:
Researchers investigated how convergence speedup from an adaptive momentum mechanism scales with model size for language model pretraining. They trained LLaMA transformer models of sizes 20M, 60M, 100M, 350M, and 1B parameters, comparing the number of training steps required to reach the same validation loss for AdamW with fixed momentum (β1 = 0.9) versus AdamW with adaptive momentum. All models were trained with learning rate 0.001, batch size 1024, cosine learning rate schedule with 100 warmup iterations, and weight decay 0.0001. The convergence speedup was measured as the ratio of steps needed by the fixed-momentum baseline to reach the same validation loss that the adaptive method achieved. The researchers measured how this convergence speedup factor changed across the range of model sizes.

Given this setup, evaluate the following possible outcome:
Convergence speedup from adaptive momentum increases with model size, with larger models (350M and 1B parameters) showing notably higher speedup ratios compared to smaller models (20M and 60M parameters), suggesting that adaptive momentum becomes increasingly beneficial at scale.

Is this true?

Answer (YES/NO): YES